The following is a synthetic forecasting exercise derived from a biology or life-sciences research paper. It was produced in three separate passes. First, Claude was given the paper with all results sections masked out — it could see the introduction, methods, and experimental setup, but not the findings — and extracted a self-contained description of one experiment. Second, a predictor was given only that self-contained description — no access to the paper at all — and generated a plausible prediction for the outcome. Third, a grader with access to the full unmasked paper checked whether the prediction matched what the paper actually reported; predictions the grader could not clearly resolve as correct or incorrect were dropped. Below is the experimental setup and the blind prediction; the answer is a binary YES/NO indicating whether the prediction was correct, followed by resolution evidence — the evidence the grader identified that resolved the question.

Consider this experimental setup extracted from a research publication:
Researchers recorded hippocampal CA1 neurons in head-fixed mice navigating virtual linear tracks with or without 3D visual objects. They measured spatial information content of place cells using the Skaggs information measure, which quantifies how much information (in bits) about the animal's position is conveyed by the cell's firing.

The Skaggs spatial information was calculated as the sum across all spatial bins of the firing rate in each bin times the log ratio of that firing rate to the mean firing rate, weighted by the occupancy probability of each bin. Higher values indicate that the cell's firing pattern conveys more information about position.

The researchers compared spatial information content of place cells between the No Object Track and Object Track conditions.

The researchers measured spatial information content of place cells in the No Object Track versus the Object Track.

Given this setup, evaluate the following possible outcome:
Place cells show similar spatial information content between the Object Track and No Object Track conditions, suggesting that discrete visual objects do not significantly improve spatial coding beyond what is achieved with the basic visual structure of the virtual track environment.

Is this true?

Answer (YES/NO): NO